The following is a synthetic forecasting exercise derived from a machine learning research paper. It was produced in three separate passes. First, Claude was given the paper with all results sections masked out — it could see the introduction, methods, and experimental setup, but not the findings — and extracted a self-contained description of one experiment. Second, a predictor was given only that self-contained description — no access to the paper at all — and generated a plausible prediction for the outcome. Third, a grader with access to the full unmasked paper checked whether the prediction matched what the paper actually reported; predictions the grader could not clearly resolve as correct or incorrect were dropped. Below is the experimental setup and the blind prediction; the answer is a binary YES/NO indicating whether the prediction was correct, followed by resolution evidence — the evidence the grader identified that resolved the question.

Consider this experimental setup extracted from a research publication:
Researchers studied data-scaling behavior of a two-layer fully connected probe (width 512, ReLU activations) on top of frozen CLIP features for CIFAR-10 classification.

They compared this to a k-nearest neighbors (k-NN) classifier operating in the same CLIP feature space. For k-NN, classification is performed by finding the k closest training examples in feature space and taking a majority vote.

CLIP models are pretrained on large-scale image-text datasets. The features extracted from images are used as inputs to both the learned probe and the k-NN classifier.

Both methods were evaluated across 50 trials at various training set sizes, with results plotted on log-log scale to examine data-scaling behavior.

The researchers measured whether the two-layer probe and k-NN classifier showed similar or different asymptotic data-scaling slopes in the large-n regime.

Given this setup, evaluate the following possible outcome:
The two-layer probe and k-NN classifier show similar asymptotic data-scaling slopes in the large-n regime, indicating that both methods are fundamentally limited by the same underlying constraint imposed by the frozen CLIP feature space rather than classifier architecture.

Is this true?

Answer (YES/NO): YES